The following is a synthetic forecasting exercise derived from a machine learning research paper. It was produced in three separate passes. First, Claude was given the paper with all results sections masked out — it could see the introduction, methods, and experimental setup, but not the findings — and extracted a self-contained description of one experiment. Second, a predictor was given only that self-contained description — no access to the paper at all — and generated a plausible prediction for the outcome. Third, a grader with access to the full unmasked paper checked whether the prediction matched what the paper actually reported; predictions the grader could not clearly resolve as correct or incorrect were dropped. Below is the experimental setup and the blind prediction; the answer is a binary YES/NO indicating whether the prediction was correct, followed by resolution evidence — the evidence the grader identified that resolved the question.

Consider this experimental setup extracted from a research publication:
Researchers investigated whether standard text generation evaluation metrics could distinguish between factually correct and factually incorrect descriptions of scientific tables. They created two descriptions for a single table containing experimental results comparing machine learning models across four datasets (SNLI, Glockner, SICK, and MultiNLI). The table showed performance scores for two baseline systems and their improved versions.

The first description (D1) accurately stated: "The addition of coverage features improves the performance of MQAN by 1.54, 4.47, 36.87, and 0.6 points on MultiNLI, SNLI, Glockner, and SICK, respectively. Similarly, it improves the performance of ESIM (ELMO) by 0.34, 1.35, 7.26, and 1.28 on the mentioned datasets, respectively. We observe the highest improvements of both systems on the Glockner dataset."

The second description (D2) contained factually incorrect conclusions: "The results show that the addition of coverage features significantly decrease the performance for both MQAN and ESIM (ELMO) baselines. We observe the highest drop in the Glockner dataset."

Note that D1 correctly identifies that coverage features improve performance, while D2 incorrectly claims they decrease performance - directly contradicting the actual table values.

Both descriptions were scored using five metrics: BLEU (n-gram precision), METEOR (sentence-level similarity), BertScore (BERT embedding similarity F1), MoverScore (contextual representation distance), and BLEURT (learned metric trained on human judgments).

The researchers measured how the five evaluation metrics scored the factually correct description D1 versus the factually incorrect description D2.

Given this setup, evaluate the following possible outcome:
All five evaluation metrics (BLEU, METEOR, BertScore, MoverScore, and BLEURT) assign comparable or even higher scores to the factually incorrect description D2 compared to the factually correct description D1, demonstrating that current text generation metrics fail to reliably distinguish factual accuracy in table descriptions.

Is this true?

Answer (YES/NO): YES